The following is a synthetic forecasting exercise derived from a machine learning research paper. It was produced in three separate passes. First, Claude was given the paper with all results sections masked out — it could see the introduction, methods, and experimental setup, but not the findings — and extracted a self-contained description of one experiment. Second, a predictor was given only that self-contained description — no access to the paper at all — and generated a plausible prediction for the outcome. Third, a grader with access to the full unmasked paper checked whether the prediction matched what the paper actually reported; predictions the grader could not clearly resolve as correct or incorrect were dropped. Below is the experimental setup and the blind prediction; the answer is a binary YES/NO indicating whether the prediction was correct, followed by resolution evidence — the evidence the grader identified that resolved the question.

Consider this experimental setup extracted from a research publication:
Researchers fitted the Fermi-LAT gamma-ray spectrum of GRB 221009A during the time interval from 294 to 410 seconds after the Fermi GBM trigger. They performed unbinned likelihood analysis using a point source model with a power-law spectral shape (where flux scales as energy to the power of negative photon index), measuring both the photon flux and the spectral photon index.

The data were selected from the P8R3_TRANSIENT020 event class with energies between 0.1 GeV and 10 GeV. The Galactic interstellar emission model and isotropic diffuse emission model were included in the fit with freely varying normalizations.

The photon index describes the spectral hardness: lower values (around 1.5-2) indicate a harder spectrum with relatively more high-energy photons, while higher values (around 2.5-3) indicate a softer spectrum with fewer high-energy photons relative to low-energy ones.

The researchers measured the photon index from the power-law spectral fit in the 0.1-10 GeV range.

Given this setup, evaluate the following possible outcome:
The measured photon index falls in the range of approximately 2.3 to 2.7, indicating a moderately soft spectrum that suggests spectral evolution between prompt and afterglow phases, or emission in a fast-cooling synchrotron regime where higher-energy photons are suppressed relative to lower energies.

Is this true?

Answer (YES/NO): NO